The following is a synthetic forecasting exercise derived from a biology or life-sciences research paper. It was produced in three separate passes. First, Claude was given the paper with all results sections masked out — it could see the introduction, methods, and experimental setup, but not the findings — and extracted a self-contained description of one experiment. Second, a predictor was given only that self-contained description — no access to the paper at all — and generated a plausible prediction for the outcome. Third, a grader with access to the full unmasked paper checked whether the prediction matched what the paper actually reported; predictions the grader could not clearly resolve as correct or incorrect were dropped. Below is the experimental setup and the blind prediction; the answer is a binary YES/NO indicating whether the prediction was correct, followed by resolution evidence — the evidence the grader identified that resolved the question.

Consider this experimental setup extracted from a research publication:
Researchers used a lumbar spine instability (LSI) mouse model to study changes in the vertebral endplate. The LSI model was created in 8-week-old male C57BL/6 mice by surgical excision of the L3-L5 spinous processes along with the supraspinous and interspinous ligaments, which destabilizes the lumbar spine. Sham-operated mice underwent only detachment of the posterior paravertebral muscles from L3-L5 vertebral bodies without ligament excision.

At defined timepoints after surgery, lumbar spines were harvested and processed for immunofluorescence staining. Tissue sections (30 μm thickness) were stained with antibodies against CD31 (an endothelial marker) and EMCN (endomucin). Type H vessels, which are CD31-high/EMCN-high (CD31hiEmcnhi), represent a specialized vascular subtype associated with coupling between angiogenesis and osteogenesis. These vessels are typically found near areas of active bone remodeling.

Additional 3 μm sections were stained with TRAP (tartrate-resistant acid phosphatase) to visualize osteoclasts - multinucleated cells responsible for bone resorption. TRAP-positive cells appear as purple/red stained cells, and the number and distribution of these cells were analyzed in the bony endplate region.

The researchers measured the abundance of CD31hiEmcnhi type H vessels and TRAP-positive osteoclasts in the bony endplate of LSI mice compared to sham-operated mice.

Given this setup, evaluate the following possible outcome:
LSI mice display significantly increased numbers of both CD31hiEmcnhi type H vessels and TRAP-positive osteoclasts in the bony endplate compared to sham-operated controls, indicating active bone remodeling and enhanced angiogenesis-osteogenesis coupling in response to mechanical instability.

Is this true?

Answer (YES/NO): YES